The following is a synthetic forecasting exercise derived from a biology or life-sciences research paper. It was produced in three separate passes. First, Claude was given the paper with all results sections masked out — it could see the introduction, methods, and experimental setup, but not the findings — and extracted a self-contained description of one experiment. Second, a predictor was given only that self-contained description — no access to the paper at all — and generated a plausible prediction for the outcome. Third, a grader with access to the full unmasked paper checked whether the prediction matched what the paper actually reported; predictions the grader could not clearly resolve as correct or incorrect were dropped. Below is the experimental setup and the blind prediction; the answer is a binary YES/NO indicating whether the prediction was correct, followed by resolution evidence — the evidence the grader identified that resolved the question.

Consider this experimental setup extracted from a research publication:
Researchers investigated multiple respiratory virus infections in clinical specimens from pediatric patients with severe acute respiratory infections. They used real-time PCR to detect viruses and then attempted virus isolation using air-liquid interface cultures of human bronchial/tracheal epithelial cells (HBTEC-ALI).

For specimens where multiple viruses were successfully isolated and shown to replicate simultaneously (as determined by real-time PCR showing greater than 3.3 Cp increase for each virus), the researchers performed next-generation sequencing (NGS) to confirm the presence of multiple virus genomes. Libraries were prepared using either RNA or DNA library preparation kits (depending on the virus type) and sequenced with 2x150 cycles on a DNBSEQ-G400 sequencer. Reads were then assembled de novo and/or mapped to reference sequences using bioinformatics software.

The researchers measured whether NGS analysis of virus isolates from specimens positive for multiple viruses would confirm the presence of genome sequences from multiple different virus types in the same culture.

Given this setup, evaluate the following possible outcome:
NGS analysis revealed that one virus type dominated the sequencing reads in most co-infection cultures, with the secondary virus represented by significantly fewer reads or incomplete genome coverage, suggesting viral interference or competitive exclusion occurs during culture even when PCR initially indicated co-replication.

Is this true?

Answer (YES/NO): NO